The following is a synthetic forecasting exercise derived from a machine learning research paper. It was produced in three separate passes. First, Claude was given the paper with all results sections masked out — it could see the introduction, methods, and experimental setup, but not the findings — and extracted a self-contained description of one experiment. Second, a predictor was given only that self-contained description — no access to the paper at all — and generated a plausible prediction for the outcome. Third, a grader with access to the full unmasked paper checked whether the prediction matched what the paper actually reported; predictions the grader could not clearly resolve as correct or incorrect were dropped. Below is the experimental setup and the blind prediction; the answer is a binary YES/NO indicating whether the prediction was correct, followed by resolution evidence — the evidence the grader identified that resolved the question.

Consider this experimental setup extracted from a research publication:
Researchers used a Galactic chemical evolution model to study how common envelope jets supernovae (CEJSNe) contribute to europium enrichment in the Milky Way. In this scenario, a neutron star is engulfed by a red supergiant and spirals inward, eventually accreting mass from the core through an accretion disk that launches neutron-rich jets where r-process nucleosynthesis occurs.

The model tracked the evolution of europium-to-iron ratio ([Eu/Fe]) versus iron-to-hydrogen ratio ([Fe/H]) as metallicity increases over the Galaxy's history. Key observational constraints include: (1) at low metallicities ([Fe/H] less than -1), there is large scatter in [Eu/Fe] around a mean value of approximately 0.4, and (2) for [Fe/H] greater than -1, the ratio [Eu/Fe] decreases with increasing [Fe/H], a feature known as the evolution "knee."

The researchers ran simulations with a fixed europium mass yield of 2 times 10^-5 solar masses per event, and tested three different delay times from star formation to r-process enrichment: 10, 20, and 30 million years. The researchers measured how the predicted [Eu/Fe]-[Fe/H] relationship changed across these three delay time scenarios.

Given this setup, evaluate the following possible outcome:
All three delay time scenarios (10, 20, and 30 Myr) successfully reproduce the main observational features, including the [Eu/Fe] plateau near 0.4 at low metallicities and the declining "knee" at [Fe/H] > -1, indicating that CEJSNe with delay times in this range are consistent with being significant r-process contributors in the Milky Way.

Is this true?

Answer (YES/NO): NO